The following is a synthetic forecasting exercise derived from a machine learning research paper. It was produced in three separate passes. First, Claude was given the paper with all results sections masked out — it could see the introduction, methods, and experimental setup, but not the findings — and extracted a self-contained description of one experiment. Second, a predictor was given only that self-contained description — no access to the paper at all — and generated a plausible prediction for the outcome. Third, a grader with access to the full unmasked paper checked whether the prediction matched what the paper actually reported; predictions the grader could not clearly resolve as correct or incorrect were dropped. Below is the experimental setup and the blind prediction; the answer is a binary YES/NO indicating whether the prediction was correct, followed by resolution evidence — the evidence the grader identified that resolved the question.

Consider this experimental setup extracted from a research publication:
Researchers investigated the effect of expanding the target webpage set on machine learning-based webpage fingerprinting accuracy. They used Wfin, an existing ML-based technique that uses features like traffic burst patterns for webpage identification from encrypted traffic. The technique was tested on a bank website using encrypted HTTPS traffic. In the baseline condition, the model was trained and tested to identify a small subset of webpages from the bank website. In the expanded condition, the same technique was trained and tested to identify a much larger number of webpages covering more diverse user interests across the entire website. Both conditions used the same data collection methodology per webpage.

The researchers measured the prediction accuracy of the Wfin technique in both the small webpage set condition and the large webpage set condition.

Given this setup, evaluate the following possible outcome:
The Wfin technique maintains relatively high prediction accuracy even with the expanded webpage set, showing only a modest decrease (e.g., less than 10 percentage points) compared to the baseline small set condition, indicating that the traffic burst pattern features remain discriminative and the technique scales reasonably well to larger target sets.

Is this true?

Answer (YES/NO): NO